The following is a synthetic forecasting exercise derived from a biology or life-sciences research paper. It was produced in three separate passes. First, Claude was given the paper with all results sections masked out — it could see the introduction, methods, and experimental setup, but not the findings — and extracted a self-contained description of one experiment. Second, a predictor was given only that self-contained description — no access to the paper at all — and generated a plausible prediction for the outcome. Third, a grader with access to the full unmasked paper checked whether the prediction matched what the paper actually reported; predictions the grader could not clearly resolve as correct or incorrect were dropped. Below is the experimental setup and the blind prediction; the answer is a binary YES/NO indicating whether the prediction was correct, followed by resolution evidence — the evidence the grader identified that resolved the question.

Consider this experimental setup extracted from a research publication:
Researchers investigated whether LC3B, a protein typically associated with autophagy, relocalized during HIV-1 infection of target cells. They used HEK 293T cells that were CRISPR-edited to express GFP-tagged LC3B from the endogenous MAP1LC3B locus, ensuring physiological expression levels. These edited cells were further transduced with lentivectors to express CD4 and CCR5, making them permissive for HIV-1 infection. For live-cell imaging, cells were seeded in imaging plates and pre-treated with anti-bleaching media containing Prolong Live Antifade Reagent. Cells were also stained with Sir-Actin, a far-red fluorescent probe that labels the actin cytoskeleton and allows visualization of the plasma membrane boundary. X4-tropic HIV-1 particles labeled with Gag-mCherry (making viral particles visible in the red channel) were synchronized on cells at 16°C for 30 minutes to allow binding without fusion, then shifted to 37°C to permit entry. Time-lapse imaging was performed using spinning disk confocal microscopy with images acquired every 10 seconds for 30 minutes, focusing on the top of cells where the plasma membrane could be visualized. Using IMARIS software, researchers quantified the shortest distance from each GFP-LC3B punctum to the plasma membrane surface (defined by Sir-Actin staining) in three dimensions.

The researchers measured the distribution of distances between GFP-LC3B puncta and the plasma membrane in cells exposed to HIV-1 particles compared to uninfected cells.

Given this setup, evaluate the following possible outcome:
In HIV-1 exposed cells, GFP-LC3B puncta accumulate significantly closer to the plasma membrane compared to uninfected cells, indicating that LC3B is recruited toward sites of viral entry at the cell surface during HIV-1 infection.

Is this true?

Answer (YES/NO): YES